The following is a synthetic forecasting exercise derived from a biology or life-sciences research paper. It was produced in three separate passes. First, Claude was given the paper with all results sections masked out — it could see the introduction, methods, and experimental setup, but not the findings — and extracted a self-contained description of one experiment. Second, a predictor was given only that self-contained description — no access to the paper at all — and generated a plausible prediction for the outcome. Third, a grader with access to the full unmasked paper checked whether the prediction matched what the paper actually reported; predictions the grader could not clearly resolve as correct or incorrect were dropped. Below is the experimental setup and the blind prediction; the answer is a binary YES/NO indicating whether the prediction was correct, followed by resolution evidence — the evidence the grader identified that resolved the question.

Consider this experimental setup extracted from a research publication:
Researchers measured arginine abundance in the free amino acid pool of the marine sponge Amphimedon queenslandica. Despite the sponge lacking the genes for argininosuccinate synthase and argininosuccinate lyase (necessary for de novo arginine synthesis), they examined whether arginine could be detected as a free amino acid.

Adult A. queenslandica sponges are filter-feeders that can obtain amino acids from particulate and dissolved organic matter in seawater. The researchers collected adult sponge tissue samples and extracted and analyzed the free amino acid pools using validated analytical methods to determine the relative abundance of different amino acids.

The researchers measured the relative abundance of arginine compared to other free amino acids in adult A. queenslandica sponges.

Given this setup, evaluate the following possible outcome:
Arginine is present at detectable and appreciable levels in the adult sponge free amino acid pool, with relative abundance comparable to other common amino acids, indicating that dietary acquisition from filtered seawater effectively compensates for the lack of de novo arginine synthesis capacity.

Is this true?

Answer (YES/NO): NO